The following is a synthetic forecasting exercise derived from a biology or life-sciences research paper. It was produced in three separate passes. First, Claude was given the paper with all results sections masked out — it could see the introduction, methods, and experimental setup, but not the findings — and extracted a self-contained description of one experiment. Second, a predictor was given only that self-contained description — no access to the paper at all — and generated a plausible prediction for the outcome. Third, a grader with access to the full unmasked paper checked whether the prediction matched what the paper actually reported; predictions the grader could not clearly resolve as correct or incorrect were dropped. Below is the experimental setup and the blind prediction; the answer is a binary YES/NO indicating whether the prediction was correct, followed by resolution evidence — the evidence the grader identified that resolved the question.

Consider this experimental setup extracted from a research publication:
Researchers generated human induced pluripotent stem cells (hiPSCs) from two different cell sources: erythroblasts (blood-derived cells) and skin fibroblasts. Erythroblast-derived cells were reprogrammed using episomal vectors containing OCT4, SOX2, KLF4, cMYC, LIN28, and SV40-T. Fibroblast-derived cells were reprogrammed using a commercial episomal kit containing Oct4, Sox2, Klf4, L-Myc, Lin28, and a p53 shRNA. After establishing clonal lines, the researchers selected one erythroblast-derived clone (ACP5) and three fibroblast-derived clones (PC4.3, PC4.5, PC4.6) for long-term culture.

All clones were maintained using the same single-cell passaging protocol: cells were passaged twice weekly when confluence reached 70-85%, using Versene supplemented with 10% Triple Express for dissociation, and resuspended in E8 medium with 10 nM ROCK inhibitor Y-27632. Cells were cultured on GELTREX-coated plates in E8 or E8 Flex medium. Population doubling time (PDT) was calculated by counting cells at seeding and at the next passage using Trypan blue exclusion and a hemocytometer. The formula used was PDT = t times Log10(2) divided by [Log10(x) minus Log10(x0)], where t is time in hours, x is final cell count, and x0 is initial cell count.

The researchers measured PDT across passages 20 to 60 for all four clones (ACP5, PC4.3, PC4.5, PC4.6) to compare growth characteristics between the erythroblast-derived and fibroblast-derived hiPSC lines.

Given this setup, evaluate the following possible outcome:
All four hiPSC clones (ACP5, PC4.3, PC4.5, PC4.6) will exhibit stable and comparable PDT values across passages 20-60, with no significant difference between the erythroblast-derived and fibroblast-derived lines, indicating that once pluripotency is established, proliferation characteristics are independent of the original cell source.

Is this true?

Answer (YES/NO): NO